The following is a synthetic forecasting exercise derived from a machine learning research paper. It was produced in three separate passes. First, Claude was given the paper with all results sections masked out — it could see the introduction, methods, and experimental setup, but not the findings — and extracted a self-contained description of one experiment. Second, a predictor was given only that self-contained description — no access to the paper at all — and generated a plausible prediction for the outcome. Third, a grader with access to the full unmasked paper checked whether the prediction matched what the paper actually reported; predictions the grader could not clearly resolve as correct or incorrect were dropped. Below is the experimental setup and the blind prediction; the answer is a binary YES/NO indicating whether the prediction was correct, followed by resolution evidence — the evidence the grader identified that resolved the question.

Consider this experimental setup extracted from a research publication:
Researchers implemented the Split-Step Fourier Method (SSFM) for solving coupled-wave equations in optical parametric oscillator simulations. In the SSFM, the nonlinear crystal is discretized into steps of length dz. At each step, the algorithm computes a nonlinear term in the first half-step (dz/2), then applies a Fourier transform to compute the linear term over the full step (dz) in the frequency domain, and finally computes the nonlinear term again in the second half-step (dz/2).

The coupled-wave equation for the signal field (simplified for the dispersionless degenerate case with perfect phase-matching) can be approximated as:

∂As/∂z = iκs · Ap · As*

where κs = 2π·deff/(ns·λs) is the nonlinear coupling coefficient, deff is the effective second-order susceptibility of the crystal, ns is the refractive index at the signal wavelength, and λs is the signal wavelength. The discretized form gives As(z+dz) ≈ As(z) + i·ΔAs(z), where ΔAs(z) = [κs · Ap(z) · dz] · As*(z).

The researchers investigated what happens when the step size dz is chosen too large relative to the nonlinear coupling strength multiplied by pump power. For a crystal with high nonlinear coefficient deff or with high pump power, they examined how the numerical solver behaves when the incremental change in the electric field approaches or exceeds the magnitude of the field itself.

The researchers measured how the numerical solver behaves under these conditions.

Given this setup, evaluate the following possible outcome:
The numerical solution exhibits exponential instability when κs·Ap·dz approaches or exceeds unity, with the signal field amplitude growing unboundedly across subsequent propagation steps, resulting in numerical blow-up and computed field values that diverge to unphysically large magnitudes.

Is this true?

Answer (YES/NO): NO